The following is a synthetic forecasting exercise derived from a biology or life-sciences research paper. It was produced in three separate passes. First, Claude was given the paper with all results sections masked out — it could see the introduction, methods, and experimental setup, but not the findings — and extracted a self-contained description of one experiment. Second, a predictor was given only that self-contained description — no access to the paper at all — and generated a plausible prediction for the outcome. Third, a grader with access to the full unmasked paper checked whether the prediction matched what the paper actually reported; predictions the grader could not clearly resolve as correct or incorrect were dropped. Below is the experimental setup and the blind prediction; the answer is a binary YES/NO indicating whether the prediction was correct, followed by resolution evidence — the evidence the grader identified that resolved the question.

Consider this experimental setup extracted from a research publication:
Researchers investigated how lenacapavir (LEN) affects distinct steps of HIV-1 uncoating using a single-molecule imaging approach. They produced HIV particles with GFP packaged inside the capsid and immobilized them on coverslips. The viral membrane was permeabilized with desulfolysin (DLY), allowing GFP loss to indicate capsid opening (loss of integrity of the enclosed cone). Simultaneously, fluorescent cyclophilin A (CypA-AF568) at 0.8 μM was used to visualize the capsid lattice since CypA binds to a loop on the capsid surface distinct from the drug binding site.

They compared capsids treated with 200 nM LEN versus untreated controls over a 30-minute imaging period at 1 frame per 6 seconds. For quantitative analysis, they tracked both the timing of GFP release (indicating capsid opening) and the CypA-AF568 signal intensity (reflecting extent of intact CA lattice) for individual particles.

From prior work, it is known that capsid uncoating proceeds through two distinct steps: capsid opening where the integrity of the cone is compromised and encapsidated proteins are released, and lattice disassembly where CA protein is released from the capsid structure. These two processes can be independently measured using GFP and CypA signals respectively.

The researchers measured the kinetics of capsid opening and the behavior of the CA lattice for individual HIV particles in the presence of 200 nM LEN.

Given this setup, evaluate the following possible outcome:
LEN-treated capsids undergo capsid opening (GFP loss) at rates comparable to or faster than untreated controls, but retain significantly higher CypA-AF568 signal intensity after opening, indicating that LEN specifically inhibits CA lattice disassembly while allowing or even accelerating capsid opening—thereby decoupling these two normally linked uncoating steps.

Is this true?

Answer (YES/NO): YES